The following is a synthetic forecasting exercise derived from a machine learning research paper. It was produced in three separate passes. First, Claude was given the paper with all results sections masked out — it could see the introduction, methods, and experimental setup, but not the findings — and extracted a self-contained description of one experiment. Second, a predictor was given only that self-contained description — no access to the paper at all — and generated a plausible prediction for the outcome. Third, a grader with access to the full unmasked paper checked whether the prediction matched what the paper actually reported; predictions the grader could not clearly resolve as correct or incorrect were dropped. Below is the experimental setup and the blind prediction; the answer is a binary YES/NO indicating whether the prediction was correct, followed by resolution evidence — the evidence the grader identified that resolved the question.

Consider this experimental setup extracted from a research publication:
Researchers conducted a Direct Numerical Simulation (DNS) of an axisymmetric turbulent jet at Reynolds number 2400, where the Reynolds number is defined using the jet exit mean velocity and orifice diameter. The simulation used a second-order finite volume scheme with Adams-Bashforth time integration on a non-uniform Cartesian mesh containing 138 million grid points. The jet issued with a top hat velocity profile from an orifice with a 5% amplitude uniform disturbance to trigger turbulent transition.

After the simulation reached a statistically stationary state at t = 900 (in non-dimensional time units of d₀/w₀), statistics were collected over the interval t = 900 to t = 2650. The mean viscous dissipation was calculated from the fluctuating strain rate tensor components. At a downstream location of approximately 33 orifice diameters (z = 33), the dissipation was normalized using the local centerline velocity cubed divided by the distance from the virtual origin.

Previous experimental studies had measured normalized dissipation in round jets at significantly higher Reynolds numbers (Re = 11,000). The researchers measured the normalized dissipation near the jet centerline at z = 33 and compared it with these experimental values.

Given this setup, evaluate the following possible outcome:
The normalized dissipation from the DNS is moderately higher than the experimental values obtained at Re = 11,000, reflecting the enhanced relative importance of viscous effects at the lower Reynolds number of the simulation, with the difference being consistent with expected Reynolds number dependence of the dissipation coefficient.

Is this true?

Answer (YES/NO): NO